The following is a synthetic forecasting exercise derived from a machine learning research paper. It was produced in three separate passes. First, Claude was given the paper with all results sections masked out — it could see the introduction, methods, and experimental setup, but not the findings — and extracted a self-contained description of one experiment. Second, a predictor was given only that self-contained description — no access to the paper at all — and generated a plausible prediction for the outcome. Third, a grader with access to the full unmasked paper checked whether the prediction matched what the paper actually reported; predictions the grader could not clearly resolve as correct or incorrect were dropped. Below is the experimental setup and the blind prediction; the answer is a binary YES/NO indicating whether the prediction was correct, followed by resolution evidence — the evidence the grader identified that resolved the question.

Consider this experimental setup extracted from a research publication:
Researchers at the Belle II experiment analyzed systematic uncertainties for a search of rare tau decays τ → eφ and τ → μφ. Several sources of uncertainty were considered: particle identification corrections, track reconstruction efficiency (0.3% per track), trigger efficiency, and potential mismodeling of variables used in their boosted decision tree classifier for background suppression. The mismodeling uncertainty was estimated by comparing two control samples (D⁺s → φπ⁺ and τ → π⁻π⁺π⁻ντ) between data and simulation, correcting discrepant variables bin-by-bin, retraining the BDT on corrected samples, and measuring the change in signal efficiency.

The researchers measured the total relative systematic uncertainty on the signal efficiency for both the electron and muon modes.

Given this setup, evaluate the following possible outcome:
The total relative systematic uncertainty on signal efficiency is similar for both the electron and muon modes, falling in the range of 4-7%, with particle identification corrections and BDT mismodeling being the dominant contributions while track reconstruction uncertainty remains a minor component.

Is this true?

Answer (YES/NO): NO